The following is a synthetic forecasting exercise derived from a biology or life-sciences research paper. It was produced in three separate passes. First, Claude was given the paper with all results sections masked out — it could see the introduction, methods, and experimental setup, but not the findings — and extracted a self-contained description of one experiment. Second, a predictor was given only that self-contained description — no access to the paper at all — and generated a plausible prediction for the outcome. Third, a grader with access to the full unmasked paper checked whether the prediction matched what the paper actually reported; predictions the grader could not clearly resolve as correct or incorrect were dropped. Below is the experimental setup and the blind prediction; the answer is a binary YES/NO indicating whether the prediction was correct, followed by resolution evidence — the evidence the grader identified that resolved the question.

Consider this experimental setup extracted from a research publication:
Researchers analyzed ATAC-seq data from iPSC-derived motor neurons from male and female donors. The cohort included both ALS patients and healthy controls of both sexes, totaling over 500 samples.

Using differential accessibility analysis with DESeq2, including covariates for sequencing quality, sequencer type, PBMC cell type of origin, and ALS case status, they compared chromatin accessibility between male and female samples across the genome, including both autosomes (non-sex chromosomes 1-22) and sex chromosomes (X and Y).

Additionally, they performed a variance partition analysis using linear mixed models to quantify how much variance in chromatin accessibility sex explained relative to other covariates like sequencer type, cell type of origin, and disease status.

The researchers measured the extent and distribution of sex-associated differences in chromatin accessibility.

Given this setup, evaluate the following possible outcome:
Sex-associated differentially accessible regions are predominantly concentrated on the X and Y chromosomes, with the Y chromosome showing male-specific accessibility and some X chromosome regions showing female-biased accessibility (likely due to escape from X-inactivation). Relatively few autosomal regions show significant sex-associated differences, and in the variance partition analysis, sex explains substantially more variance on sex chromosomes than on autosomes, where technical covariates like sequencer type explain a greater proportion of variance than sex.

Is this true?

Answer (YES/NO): YES